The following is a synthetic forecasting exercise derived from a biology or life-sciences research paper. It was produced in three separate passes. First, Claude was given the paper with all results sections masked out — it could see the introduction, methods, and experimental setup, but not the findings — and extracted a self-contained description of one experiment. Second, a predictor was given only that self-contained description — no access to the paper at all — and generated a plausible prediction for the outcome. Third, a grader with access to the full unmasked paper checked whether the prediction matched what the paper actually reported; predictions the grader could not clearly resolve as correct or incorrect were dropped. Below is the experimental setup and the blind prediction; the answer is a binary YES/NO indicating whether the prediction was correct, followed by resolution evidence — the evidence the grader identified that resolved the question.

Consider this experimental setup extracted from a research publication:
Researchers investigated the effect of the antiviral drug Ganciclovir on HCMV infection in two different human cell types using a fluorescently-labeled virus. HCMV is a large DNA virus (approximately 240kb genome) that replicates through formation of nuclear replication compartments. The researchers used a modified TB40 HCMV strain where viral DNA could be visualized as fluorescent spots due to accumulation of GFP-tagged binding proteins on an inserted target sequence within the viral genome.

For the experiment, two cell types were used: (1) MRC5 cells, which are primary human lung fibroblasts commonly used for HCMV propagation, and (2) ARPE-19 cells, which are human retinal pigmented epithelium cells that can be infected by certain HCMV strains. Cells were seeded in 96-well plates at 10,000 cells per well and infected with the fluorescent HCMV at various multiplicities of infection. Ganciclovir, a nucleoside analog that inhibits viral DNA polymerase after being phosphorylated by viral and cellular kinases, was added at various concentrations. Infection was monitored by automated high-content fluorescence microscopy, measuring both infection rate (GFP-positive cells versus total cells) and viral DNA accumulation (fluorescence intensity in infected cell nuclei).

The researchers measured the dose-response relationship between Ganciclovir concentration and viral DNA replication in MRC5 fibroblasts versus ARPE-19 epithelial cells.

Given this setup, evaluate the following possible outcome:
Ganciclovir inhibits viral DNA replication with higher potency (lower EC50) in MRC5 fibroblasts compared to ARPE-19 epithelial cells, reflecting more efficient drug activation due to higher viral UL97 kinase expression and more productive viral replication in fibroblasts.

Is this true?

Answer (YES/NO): NO